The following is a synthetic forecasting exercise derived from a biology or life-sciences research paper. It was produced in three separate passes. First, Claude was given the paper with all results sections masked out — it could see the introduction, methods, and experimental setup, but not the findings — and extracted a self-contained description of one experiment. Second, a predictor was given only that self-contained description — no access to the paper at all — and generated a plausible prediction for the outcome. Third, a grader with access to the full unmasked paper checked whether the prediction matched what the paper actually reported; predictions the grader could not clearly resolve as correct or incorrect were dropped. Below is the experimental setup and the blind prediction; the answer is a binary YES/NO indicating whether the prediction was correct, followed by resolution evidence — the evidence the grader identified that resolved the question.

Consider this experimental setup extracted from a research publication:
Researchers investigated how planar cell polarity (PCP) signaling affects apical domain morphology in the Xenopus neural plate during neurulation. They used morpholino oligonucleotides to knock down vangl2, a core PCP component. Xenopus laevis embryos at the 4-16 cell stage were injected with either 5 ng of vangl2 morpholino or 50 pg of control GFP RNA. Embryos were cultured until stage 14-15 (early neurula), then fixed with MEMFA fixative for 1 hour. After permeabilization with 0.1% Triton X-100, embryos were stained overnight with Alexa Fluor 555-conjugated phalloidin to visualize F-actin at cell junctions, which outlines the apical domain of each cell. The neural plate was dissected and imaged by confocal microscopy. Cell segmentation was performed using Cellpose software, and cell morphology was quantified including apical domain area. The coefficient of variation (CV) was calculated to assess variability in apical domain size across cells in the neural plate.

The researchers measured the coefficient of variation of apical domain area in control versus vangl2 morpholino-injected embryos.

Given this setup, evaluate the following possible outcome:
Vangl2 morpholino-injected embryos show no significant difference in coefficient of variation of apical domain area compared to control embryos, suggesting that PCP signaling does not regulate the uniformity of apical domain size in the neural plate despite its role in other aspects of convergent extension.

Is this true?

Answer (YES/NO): NO